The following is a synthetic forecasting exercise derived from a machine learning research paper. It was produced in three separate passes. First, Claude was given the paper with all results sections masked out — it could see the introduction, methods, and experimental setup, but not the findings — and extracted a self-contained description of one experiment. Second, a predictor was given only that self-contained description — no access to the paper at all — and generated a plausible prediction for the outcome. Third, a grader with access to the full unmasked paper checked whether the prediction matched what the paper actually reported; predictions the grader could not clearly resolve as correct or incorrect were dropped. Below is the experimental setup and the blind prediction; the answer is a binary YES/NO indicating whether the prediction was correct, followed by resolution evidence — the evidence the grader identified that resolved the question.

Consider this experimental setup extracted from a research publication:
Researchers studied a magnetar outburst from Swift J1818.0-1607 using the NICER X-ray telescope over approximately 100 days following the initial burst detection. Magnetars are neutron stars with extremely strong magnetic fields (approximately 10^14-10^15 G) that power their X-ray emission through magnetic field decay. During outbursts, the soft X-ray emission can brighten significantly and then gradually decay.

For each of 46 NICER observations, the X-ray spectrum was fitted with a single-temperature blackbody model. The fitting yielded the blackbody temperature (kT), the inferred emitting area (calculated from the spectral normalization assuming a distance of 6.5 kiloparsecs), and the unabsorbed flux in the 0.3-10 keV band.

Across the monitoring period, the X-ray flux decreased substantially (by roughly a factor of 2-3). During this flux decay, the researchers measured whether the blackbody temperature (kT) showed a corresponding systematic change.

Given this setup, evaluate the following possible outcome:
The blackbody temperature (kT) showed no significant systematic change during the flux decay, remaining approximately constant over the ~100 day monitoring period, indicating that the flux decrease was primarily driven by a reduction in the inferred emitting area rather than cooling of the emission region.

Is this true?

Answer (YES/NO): YES